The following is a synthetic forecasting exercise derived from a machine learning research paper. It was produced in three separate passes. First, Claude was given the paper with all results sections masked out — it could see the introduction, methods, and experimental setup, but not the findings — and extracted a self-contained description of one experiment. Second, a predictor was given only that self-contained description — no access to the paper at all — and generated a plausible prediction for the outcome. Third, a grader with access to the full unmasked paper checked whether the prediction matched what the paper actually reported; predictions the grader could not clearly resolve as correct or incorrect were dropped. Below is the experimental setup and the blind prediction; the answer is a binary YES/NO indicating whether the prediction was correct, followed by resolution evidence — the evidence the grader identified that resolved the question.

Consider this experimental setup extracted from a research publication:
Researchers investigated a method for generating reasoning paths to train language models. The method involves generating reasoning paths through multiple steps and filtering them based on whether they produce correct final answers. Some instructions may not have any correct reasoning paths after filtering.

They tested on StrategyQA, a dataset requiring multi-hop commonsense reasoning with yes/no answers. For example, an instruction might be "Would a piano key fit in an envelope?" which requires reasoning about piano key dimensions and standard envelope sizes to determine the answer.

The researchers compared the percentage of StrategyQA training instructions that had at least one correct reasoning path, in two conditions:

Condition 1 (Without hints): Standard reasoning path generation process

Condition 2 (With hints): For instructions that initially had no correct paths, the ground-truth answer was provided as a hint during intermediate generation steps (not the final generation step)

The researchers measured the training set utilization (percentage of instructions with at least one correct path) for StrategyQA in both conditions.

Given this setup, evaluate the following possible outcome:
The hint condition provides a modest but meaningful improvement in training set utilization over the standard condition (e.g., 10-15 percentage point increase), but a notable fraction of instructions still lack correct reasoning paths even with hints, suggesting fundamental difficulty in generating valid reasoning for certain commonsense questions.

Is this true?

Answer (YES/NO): NO